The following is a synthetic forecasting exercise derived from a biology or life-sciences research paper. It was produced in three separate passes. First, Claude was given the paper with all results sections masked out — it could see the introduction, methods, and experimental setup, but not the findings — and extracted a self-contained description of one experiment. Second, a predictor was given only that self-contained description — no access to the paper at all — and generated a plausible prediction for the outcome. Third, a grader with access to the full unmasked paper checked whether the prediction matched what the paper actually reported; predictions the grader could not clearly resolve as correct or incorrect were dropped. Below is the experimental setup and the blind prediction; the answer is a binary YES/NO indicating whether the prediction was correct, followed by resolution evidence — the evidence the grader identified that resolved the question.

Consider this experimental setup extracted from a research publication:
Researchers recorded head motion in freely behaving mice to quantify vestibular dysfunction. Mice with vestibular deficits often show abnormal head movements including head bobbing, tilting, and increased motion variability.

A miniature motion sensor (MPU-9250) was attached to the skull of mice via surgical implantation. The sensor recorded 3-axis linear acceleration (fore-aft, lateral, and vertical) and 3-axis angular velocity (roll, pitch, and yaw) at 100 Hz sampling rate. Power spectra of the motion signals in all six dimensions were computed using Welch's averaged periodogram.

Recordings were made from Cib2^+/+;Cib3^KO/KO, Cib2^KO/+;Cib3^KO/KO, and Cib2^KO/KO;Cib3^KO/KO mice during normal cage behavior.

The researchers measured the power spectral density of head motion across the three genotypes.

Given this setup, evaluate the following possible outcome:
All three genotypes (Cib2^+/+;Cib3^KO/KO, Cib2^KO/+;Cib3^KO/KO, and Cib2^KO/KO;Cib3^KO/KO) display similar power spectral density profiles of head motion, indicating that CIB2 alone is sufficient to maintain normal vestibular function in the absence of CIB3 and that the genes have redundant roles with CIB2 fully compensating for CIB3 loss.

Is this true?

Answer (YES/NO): NO